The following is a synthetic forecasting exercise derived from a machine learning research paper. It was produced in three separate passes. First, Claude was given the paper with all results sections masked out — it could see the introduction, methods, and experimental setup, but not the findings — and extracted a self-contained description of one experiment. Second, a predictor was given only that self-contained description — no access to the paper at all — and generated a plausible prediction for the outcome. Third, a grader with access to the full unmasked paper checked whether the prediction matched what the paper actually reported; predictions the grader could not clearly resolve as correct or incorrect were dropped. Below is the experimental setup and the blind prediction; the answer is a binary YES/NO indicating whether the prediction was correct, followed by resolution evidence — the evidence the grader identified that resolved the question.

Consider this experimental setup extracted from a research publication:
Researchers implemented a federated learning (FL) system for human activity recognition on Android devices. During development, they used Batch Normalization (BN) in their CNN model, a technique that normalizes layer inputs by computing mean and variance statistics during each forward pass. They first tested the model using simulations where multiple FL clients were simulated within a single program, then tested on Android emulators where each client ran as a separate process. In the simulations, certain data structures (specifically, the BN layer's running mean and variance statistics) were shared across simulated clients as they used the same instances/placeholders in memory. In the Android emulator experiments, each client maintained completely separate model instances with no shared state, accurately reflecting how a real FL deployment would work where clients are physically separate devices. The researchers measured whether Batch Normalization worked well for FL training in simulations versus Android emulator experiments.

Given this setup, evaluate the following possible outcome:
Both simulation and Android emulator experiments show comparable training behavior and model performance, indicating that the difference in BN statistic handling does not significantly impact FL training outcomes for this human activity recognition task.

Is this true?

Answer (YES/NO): NO